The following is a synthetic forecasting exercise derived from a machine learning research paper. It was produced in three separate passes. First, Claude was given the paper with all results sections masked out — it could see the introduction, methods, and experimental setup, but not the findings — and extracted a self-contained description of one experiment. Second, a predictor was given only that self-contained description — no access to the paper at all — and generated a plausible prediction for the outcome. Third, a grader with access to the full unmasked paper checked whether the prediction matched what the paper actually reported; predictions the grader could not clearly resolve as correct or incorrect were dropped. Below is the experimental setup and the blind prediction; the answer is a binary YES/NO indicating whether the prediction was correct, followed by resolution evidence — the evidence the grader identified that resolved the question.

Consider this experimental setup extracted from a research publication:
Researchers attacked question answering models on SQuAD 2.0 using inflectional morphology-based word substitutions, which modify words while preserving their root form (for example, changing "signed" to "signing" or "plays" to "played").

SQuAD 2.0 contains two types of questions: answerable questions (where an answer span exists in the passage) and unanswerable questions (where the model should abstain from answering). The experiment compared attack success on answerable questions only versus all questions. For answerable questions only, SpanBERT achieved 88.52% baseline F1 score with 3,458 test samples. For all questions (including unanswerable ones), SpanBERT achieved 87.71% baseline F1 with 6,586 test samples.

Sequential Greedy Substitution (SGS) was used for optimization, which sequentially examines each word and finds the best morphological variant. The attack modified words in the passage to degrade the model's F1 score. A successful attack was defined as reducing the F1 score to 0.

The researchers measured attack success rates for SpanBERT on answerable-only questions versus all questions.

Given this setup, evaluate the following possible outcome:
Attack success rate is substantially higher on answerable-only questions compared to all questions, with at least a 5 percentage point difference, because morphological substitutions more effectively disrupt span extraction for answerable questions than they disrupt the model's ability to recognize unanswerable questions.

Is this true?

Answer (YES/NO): NO